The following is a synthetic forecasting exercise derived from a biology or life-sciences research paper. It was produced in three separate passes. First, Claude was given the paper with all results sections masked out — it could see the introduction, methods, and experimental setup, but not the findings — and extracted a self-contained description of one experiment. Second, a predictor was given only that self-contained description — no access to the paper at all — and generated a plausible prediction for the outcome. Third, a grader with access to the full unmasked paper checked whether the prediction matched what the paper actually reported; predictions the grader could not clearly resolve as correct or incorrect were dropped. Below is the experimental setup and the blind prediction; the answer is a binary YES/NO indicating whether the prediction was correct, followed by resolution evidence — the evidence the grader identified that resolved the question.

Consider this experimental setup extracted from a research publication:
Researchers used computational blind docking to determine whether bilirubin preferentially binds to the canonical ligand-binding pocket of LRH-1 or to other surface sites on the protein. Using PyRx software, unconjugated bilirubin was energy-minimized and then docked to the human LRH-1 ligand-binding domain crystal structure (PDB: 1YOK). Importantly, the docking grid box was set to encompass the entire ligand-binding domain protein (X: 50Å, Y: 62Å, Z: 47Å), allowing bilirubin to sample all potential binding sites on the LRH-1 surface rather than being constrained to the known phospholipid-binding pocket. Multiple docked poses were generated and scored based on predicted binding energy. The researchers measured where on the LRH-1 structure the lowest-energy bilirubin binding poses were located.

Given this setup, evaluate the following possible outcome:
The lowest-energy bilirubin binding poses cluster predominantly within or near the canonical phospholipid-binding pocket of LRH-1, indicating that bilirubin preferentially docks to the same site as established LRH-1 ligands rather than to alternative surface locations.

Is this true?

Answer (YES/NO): YES